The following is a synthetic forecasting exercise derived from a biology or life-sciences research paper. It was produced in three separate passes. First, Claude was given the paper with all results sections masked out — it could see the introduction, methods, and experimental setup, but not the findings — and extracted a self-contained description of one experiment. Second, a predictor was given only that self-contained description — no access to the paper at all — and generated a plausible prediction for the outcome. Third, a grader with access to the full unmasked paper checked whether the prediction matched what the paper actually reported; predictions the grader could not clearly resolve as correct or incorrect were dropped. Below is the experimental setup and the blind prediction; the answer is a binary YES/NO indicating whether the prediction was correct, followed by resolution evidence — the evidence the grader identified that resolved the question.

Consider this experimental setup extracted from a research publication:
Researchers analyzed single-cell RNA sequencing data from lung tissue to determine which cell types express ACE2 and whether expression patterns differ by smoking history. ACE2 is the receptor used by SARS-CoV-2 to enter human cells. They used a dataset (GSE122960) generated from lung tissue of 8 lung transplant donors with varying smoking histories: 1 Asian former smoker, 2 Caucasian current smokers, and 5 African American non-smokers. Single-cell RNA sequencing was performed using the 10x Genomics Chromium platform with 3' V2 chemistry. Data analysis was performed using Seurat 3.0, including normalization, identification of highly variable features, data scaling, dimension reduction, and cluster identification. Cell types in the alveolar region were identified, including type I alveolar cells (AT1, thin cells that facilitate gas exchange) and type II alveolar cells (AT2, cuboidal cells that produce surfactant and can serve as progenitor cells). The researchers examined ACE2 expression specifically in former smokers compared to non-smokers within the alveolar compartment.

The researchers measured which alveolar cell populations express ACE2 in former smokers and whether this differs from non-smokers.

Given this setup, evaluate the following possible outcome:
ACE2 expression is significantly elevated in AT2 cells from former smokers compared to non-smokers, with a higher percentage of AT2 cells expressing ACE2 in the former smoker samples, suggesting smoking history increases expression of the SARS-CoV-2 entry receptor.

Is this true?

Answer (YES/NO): YES